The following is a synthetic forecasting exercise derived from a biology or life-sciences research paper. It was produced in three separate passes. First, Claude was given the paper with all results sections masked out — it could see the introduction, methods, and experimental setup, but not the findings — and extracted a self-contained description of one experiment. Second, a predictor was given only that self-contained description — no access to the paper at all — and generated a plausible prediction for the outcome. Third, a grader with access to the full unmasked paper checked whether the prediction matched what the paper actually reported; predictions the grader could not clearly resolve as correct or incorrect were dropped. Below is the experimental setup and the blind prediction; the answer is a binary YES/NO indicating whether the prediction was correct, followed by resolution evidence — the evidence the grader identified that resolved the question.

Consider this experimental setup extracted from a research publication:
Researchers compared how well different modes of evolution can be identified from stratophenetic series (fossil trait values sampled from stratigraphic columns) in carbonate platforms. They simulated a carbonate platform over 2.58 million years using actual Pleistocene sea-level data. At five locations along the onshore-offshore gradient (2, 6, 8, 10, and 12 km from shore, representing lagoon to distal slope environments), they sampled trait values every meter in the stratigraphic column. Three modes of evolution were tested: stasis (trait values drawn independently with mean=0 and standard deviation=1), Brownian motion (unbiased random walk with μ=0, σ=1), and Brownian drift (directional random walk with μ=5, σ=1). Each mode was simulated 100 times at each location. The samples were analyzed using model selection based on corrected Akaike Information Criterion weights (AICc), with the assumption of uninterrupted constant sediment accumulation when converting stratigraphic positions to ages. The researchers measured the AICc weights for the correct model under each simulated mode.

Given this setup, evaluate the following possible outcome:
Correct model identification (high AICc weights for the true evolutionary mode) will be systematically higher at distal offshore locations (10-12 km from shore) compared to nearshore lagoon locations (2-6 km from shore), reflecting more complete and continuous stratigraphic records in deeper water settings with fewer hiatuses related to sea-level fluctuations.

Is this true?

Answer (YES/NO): NO